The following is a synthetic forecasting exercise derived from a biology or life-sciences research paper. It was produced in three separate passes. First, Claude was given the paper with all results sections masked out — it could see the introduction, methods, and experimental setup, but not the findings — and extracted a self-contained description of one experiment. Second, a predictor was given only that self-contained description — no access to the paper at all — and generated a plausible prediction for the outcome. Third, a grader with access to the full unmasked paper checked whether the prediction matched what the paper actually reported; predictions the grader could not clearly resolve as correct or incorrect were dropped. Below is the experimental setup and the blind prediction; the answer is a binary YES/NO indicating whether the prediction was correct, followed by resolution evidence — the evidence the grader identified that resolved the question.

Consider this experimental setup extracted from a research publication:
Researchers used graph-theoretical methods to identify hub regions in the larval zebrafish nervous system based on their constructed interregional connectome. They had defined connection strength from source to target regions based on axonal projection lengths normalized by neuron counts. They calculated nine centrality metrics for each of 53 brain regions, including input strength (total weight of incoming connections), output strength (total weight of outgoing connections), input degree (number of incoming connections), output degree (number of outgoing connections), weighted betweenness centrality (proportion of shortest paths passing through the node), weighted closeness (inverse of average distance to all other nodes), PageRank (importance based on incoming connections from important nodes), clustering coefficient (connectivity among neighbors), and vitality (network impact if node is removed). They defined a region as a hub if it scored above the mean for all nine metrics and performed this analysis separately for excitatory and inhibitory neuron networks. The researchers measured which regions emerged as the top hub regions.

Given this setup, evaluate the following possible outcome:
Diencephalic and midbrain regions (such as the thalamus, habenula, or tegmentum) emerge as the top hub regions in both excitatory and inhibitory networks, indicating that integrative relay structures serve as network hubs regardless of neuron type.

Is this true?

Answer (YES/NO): NO